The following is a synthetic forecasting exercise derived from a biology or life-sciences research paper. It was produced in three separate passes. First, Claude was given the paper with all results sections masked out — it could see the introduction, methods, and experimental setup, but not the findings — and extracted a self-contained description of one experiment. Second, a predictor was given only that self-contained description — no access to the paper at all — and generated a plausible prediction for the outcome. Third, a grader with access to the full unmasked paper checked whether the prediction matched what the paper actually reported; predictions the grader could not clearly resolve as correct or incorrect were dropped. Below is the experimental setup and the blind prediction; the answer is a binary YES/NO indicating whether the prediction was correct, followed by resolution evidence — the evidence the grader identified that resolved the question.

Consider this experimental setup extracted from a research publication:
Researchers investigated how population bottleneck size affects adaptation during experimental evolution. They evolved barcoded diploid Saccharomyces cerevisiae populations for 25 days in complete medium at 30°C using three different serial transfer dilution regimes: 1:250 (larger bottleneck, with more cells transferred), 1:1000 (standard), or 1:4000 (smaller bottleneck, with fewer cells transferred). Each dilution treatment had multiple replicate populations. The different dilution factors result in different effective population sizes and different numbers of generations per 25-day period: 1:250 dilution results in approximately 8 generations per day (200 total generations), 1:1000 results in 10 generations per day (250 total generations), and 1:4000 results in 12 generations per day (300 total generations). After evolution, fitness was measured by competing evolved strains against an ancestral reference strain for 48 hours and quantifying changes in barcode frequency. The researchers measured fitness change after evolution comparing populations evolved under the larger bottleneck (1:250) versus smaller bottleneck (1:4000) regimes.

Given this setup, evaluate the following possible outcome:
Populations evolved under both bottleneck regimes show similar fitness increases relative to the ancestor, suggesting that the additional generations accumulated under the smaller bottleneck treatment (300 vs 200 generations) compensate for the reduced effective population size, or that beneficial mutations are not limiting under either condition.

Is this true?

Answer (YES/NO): NO